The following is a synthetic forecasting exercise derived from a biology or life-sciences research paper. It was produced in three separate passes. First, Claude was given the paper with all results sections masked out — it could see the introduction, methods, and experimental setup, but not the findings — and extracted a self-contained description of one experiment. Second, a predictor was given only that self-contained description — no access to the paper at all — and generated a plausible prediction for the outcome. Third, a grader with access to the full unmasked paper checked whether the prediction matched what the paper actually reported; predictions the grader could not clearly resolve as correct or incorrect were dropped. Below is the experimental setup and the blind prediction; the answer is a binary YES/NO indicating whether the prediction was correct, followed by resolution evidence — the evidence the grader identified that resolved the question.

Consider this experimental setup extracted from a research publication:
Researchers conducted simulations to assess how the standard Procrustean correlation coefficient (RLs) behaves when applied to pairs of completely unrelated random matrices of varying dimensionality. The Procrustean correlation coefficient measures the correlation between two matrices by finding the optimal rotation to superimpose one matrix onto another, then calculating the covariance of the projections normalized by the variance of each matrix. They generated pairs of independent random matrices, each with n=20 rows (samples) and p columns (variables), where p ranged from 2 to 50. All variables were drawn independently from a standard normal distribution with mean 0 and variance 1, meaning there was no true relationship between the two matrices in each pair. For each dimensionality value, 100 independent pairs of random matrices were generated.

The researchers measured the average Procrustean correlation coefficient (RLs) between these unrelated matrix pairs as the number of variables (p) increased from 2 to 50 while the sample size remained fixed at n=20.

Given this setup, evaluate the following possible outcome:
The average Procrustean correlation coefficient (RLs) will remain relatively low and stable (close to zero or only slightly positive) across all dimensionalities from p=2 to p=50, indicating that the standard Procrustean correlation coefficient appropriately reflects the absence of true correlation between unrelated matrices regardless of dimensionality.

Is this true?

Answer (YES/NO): NO